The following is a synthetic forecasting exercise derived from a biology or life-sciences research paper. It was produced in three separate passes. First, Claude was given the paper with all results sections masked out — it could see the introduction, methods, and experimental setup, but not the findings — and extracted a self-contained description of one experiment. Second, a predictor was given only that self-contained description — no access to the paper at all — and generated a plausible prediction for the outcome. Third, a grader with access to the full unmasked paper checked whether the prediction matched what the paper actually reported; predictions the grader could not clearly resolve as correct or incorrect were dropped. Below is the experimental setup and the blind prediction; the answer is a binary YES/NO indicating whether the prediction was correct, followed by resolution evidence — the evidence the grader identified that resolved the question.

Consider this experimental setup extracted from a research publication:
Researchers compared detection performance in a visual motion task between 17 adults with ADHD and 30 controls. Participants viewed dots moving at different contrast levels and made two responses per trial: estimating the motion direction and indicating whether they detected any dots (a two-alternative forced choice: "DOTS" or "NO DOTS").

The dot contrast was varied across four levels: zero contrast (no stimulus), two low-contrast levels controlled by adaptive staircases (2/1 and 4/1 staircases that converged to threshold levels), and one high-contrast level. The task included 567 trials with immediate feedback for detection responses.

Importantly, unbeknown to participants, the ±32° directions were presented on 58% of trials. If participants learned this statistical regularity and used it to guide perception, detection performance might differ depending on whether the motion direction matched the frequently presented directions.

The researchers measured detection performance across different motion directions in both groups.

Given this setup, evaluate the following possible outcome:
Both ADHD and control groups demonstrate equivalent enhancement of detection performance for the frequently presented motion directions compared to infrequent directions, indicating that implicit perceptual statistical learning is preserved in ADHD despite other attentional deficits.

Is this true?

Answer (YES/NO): NO